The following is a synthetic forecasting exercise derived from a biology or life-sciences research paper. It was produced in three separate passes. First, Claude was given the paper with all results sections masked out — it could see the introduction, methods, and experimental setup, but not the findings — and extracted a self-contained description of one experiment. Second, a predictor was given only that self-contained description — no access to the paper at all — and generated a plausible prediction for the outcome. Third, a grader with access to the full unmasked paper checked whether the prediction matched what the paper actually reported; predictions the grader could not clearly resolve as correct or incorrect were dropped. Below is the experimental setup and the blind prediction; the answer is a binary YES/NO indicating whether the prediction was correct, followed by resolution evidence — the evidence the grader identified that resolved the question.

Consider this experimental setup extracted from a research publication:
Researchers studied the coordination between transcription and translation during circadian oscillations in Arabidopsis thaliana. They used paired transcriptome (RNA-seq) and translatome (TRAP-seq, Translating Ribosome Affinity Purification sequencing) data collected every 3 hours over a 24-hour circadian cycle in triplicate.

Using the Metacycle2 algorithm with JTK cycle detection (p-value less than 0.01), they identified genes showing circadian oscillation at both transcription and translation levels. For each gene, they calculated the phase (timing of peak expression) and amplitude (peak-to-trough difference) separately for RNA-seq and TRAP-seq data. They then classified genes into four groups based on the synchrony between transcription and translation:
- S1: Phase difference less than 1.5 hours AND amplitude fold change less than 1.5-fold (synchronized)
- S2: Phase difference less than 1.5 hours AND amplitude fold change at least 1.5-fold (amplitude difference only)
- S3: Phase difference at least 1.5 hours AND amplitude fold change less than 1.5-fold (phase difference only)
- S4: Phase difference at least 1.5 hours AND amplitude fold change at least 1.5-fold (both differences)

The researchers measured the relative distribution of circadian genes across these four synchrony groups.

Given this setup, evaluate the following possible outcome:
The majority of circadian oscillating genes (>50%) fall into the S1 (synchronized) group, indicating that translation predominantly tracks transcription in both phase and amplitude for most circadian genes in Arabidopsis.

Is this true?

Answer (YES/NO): NO